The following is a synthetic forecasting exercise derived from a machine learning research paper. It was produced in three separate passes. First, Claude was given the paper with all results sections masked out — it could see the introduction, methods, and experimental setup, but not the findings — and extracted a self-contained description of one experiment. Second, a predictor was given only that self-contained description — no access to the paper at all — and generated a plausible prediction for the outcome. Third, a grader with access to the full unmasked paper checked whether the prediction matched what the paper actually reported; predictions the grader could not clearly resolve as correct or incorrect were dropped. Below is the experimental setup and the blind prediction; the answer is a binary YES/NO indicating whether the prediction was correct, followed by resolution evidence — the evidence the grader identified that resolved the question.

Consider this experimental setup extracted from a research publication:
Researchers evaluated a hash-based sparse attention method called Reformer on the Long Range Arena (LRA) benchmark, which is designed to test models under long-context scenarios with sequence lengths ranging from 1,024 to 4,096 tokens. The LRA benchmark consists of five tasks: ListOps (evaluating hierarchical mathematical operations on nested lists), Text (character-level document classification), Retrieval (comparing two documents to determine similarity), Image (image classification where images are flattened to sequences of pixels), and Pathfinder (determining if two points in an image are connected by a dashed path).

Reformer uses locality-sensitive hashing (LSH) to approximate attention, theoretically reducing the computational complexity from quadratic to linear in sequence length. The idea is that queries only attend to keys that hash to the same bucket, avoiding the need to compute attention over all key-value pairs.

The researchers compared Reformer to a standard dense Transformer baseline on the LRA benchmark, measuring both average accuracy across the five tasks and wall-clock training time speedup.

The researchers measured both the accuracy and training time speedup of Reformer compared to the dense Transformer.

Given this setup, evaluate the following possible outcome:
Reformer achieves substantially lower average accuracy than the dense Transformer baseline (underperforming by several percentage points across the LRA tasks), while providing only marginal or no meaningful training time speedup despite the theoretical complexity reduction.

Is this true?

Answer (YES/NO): YES